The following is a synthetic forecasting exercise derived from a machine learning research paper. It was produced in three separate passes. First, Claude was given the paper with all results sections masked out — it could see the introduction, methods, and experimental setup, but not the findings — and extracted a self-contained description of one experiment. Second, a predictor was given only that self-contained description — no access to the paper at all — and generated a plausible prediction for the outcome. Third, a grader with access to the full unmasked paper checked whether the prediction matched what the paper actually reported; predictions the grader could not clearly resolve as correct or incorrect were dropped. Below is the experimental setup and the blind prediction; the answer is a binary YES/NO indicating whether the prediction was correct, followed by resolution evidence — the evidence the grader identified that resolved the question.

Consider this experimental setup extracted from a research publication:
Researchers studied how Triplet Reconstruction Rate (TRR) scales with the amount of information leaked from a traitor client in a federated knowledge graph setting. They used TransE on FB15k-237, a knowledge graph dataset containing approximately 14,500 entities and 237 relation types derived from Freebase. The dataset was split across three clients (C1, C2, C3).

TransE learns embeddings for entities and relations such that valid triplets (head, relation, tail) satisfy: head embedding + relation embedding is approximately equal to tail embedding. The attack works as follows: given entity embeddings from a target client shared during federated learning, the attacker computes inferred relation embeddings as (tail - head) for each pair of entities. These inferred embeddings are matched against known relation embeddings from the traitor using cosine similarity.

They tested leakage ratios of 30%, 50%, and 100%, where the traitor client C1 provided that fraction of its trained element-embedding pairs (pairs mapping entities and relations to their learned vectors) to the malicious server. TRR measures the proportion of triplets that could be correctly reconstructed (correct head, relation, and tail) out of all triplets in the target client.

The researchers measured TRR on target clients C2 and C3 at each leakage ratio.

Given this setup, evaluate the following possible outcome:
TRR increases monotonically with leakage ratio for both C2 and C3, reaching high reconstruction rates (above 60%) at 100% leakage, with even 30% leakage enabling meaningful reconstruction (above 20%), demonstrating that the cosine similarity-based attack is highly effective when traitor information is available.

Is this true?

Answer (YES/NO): NO